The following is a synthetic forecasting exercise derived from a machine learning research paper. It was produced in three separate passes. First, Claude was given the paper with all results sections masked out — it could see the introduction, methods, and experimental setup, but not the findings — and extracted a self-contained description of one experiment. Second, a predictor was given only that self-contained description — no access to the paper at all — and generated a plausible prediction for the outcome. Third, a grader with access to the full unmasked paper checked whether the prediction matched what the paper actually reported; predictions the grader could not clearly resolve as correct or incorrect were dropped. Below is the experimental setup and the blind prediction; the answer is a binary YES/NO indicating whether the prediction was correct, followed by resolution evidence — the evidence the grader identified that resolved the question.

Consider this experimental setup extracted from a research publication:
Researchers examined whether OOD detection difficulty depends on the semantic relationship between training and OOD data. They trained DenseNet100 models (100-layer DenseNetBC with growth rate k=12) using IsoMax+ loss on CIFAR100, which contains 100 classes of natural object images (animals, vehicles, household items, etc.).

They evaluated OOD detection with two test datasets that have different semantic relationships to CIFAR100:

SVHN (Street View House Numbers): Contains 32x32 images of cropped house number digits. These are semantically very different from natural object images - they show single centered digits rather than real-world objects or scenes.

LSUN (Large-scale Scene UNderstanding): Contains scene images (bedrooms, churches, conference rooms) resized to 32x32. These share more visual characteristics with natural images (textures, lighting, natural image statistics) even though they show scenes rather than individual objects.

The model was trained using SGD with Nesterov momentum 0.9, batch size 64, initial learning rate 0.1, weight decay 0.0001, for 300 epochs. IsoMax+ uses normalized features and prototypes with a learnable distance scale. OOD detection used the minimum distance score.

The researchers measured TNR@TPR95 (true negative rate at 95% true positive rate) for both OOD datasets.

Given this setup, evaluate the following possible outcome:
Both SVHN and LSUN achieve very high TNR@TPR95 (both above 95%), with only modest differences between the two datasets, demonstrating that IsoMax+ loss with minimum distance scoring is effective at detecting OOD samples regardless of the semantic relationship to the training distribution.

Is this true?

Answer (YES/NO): NO